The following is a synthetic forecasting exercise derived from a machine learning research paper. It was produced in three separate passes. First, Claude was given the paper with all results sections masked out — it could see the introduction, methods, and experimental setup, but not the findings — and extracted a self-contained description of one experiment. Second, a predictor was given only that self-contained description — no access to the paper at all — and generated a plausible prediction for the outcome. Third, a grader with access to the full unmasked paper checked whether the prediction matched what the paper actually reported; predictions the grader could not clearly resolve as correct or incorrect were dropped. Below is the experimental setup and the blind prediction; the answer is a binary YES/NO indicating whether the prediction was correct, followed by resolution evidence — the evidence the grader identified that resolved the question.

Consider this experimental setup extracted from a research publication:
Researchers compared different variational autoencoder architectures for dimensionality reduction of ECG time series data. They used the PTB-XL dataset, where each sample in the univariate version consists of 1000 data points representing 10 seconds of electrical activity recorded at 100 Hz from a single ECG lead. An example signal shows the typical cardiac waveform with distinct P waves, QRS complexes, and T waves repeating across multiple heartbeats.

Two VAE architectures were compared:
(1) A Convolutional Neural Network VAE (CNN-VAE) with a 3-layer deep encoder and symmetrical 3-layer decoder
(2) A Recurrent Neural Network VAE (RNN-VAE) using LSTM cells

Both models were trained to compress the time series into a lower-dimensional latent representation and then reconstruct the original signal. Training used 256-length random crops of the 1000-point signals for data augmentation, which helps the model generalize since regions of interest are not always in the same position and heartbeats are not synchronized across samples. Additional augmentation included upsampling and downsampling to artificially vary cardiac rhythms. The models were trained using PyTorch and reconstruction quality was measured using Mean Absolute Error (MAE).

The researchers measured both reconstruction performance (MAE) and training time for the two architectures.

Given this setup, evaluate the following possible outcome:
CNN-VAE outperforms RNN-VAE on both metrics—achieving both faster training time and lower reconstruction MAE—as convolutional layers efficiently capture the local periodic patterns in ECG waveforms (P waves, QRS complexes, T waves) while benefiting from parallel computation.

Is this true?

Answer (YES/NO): NO